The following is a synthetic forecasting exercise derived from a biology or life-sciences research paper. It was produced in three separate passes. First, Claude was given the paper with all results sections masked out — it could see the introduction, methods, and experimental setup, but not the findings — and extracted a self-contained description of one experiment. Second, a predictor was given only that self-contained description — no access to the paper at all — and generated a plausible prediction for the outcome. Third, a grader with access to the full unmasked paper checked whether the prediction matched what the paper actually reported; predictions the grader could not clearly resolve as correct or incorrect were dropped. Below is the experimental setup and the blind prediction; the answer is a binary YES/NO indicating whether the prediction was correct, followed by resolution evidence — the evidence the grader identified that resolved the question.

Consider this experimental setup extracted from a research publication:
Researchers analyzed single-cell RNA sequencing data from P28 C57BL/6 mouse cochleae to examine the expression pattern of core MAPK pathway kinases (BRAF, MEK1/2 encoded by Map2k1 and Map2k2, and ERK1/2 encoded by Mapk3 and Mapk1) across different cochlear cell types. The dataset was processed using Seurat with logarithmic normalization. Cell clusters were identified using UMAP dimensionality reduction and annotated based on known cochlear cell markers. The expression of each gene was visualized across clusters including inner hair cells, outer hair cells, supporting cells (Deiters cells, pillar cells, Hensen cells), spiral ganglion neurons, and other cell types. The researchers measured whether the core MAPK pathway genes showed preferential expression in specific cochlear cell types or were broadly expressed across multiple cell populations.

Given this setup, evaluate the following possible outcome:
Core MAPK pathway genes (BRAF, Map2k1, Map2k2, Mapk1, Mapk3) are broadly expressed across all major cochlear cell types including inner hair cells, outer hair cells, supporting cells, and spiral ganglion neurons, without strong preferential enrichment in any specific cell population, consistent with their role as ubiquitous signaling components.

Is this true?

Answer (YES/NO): NO